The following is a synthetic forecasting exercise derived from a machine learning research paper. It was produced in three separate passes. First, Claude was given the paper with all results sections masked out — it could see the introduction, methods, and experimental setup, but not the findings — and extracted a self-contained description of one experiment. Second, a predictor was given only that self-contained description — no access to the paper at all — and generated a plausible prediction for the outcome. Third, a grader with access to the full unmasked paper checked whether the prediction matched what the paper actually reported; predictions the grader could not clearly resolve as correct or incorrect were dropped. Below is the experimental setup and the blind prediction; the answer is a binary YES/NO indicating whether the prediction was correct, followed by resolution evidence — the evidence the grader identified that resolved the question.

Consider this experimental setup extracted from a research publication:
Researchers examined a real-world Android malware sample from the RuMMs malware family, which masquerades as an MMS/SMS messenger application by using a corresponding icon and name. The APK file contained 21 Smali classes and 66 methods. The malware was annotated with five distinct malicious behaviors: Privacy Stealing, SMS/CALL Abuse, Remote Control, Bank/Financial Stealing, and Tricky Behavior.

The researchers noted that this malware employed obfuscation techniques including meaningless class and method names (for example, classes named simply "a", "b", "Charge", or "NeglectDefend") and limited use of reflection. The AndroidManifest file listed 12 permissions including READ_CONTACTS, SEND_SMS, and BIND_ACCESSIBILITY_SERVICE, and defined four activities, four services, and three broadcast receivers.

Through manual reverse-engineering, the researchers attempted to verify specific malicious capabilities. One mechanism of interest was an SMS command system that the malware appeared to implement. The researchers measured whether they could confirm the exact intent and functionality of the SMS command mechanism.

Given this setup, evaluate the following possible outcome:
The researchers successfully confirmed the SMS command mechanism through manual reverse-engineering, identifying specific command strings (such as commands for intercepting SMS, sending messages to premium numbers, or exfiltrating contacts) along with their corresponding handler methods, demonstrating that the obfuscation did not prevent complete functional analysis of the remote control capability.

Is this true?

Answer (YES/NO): NO